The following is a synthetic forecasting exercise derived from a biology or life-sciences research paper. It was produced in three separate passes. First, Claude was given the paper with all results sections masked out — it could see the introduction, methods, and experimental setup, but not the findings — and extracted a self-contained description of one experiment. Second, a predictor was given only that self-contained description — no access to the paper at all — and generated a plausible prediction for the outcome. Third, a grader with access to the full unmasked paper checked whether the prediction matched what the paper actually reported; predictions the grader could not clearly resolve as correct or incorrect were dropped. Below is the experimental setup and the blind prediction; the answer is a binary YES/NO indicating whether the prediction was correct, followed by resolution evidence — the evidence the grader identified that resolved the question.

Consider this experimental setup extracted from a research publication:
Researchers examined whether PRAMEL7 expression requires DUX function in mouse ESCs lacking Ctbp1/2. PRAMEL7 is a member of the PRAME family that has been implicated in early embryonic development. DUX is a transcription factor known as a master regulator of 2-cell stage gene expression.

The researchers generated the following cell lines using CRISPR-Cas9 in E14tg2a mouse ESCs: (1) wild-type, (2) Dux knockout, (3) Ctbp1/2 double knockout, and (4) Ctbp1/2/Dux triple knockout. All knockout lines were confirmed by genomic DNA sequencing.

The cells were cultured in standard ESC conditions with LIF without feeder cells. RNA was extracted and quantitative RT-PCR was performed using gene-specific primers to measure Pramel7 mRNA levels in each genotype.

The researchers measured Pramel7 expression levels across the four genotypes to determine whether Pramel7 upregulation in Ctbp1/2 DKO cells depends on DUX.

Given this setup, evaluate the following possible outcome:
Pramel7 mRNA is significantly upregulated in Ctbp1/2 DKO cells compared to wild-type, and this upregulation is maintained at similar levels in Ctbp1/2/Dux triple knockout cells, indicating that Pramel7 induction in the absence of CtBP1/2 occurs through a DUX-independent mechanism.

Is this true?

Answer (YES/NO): YES